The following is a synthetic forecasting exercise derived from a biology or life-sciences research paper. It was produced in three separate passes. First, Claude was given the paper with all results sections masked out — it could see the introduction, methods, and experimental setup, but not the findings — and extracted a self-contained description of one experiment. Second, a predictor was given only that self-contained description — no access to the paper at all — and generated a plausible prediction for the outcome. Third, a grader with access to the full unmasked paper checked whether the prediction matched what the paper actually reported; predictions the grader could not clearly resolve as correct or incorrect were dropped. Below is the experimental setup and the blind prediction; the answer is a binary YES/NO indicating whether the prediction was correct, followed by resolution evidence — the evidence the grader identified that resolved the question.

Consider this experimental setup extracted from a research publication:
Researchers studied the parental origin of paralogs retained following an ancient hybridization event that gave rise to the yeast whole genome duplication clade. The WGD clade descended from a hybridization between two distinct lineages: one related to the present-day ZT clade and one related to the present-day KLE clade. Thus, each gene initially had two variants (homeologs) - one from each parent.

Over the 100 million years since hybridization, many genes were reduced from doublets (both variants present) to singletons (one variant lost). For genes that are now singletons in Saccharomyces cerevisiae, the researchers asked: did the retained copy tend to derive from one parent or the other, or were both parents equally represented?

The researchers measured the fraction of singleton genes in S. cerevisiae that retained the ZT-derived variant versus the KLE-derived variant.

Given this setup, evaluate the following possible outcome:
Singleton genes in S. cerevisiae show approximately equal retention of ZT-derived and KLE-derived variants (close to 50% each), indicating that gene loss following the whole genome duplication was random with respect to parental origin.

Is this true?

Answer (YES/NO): NO